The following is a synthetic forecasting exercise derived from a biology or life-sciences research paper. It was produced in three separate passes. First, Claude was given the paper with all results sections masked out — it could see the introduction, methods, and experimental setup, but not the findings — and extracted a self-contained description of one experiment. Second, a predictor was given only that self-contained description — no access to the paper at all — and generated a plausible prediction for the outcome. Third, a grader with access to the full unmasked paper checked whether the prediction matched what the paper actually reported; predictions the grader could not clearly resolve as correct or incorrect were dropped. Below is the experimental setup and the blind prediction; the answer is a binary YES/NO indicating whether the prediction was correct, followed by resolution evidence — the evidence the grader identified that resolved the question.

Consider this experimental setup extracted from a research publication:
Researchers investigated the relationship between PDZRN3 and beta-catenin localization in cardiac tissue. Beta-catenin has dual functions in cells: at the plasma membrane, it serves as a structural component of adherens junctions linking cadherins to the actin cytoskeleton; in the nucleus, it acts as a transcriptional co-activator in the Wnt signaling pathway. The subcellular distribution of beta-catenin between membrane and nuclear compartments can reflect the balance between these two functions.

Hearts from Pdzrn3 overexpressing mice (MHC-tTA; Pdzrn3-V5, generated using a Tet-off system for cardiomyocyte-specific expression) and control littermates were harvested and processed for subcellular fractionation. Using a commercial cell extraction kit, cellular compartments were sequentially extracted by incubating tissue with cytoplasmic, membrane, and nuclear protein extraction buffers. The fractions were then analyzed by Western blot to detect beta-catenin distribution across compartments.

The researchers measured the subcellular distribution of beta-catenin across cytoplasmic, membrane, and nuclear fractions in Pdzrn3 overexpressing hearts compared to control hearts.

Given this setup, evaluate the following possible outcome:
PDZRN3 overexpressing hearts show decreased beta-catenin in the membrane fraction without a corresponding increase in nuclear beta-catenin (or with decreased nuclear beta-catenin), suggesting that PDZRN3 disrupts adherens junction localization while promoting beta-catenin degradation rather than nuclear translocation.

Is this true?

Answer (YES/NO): NO